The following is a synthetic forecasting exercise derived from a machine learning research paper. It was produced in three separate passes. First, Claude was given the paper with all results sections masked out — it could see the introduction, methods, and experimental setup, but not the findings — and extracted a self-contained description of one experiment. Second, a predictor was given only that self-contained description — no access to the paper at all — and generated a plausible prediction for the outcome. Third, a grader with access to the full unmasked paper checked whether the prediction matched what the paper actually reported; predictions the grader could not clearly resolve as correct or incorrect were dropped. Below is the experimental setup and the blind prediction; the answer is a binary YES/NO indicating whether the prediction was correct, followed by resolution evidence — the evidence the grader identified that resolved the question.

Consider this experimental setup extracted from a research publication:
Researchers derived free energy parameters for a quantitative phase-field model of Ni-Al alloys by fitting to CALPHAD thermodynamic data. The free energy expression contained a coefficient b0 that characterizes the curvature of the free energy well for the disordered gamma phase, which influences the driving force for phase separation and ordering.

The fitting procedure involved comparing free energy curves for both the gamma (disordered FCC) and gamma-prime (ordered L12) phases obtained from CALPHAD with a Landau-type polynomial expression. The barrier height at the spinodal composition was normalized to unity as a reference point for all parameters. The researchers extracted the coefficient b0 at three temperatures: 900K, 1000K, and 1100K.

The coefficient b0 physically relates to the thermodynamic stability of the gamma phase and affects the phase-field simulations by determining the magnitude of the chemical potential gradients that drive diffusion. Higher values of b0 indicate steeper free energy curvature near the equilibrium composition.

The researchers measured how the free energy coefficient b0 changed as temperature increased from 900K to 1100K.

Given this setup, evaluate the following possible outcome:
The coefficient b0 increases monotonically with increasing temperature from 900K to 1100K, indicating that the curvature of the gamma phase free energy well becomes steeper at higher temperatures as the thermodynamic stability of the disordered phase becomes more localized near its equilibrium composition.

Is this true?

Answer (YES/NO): YES